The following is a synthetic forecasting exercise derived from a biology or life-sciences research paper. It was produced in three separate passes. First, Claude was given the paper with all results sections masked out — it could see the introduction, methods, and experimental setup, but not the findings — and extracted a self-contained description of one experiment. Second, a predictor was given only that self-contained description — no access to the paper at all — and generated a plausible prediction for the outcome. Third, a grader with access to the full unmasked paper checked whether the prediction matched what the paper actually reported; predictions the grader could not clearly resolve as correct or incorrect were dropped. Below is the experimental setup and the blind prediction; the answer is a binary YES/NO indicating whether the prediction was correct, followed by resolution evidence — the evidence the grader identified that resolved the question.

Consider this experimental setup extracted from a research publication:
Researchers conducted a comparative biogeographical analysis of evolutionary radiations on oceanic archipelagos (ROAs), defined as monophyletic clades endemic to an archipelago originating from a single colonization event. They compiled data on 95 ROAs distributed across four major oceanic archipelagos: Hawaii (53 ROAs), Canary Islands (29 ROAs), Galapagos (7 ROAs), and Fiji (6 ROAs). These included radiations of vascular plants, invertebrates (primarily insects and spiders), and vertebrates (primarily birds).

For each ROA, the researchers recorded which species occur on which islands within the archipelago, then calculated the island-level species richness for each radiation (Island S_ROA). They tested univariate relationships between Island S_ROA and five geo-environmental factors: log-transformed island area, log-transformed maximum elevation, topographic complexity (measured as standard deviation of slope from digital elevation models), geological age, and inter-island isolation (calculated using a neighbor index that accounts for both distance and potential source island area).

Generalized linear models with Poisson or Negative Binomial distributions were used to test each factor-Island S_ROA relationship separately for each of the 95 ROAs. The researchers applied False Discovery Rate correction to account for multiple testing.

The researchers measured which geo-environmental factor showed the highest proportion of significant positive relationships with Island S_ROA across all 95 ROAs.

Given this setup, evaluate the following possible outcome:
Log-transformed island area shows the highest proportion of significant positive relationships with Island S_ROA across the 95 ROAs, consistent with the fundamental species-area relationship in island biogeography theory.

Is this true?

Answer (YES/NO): NO